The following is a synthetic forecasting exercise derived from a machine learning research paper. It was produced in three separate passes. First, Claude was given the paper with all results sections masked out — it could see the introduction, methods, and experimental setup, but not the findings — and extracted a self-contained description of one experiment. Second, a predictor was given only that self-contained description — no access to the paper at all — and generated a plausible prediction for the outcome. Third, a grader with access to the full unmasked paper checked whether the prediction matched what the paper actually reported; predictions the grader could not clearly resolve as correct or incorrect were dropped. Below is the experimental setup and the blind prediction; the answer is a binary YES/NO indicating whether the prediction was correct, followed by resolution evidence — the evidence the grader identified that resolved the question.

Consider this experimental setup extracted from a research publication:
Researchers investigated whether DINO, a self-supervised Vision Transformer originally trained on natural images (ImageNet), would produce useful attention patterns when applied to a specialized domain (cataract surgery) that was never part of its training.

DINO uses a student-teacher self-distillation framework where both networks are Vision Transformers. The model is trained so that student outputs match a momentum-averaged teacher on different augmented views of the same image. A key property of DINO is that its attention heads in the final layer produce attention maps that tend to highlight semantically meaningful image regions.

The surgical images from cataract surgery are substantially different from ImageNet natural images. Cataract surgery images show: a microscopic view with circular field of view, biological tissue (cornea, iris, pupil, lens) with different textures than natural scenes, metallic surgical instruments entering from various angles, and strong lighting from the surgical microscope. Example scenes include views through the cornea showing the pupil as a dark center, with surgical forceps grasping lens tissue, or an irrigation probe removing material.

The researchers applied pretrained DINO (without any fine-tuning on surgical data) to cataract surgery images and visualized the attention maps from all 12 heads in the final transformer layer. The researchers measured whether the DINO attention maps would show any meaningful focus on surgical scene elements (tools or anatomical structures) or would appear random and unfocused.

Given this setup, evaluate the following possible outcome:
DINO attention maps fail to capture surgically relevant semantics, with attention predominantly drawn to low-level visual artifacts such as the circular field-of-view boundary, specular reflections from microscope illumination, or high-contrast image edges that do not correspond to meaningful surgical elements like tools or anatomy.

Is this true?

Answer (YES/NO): NO